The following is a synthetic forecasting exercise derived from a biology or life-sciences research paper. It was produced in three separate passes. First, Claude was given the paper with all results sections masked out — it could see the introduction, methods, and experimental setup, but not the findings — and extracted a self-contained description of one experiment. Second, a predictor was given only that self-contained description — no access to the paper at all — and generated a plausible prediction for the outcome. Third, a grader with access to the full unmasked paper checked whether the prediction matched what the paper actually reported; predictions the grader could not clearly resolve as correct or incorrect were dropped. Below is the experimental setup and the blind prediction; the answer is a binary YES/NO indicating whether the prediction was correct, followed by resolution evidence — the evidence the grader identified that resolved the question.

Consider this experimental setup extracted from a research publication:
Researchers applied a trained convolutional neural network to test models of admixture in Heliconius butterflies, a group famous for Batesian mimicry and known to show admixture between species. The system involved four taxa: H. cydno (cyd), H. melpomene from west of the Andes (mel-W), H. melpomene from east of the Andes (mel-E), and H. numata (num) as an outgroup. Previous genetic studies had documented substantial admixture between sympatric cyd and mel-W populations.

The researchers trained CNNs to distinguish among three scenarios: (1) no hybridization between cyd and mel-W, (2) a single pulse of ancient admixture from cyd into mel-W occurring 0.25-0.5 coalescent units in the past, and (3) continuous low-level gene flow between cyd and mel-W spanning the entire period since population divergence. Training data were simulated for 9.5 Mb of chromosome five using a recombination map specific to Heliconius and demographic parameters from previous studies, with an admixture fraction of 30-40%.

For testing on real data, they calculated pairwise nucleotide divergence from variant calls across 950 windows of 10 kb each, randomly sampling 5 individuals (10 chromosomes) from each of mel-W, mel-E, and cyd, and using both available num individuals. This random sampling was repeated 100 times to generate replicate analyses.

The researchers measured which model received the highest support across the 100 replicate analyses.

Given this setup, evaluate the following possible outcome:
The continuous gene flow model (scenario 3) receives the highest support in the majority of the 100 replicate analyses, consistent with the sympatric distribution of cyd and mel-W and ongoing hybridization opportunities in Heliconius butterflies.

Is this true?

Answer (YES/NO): NO